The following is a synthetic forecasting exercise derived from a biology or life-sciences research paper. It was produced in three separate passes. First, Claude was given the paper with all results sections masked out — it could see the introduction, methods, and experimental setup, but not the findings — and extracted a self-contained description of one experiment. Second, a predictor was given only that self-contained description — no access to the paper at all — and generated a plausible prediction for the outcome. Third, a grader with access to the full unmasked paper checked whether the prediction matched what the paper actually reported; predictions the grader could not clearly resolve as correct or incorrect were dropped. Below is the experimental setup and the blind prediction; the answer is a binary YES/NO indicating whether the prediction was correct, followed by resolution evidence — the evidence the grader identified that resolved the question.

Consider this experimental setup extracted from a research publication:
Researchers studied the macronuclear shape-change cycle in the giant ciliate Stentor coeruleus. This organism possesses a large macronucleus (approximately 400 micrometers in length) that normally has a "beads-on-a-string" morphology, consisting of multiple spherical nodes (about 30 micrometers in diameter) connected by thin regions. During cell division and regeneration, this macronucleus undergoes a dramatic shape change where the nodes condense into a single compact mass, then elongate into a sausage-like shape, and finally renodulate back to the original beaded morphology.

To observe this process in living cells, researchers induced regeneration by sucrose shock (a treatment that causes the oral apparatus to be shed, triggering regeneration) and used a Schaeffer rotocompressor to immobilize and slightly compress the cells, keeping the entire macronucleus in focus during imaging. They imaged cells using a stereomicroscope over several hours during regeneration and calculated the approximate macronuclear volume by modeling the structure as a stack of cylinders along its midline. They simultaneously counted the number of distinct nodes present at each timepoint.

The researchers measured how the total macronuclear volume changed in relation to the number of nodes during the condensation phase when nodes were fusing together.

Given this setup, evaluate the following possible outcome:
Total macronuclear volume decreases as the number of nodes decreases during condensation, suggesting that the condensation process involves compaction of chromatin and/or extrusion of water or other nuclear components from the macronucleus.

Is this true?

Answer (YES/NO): NO